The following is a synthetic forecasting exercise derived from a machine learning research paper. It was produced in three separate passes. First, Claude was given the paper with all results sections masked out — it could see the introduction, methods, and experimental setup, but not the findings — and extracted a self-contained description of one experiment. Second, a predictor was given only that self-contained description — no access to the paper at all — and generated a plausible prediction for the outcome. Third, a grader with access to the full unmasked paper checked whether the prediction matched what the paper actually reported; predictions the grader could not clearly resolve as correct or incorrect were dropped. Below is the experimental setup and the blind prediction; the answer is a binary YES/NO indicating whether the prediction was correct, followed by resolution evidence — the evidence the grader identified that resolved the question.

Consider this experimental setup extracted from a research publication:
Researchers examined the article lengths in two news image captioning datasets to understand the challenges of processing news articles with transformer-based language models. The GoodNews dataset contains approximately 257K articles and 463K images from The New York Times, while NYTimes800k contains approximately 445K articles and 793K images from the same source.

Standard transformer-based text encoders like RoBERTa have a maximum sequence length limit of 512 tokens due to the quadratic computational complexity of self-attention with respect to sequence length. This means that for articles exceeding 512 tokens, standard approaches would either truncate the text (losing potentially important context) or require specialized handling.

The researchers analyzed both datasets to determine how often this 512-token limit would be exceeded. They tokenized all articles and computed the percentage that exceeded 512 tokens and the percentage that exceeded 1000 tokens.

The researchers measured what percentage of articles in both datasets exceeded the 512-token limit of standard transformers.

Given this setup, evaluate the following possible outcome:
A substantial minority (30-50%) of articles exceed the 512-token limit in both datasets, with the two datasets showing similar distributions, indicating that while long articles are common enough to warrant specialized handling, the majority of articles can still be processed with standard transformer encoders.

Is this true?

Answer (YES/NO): NO